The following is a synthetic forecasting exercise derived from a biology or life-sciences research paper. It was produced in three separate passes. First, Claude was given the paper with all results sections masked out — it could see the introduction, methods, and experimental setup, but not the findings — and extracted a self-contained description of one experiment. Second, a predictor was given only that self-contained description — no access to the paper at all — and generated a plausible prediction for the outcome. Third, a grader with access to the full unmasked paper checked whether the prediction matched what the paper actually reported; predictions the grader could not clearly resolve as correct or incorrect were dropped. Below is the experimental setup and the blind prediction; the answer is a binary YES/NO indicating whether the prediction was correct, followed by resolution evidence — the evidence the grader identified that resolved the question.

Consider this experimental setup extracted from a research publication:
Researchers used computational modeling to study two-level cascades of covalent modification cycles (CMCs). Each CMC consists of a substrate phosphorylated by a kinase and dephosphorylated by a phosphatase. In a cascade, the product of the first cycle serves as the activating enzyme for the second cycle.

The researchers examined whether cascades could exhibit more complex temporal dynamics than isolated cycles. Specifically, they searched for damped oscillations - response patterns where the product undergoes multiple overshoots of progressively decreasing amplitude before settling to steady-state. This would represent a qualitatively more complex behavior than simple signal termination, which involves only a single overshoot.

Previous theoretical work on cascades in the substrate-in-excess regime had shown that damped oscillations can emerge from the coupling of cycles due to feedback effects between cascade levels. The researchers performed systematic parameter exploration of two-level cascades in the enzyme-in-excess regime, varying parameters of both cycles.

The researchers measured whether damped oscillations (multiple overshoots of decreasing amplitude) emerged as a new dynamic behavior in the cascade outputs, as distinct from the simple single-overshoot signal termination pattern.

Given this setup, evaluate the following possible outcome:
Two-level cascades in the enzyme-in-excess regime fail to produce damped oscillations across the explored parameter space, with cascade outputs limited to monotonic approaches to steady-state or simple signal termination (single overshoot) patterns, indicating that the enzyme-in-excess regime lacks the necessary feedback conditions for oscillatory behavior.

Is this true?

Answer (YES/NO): YES